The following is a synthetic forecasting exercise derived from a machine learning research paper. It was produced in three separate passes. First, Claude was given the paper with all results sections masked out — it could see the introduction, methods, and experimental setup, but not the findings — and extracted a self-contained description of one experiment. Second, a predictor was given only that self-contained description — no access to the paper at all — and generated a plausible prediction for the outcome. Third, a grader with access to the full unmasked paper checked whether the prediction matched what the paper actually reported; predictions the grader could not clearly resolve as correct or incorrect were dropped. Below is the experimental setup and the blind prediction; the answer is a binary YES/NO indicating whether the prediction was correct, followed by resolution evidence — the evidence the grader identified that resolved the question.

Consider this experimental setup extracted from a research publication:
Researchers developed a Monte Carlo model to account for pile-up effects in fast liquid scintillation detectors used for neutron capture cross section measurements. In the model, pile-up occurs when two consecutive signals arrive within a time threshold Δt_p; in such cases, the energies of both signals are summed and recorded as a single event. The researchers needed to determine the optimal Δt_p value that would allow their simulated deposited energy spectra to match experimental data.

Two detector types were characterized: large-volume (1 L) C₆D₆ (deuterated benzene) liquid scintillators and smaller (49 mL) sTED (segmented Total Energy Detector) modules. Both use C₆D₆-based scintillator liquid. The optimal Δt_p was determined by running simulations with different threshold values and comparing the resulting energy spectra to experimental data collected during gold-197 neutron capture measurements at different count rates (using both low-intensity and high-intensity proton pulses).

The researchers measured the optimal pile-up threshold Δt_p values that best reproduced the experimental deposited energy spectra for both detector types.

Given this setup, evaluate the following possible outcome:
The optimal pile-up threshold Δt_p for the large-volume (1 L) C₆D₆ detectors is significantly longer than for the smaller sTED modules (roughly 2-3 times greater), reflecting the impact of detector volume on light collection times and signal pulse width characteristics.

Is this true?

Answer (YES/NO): YES